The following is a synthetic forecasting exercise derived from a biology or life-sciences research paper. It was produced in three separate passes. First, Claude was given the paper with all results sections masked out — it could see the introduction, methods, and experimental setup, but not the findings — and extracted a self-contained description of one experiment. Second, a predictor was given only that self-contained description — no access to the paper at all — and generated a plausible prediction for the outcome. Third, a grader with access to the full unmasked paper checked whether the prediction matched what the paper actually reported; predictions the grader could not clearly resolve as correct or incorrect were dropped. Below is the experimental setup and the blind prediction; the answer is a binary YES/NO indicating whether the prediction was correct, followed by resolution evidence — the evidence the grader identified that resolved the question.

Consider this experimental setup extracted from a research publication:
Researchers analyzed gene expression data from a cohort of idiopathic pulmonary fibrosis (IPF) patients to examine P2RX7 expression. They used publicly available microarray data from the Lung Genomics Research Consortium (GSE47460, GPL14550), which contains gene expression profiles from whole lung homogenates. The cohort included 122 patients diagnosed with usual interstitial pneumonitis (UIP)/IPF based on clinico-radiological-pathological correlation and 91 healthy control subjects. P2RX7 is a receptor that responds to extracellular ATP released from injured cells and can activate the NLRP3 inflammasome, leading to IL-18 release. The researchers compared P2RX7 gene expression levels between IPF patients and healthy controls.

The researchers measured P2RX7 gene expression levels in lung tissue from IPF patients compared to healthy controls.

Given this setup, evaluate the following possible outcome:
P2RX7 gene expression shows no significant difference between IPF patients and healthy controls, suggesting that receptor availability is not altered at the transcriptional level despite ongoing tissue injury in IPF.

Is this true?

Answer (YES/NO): NO